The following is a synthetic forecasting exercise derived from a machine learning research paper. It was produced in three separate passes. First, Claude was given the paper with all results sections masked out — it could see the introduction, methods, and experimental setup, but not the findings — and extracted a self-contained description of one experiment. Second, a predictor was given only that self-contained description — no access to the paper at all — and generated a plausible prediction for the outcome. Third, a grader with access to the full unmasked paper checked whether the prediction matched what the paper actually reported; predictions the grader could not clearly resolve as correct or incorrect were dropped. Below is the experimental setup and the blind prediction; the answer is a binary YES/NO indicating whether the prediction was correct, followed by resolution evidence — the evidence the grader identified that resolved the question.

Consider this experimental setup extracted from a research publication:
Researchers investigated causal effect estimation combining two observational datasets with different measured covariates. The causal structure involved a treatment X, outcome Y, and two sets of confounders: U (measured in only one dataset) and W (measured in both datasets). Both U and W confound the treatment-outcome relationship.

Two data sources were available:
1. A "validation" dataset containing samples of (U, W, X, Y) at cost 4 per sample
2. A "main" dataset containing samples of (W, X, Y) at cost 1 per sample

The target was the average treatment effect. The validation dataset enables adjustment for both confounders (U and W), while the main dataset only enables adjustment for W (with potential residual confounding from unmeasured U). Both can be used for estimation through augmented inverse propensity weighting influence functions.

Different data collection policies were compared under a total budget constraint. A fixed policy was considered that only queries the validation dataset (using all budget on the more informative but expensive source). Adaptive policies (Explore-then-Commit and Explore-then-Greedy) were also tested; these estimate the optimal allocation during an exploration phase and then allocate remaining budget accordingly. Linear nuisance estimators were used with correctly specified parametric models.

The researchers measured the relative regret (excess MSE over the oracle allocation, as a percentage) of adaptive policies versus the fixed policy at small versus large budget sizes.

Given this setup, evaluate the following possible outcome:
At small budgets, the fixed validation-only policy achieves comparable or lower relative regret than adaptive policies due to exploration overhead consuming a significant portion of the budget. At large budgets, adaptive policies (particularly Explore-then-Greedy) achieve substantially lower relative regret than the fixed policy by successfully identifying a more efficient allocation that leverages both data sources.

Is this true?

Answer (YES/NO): YES